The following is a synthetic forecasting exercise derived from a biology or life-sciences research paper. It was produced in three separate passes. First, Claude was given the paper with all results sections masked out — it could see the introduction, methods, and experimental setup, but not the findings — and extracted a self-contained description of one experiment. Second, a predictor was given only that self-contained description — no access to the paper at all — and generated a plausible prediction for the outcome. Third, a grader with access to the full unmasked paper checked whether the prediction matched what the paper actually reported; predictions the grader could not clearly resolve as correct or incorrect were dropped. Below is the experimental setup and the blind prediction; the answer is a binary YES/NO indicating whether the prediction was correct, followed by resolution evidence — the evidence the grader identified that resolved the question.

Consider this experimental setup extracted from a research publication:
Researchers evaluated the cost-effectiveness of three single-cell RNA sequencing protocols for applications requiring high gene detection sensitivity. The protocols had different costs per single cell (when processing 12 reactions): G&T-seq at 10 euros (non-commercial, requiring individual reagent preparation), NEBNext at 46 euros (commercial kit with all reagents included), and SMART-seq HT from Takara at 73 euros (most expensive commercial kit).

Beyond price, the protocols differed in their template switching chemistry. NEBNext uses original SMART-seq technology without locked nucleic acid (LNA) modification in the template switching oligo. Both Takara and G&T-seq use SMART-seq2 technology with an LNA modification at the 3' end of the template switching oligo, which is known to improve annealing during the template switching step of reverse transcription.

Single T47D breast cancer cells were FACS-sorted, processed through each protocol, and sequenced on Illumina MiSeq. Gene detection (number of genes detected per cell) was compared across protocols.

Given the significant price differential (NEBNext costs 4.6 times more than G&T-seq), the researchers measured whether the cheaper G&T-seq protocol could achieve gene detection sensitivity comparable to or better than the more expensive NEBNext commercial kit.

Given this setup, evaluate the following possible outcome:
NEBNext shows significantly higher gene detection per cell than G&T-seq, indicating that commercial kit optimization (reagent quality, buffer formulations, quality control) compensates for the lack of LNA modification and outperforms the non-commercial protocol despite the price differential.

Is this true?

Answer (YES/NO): NO